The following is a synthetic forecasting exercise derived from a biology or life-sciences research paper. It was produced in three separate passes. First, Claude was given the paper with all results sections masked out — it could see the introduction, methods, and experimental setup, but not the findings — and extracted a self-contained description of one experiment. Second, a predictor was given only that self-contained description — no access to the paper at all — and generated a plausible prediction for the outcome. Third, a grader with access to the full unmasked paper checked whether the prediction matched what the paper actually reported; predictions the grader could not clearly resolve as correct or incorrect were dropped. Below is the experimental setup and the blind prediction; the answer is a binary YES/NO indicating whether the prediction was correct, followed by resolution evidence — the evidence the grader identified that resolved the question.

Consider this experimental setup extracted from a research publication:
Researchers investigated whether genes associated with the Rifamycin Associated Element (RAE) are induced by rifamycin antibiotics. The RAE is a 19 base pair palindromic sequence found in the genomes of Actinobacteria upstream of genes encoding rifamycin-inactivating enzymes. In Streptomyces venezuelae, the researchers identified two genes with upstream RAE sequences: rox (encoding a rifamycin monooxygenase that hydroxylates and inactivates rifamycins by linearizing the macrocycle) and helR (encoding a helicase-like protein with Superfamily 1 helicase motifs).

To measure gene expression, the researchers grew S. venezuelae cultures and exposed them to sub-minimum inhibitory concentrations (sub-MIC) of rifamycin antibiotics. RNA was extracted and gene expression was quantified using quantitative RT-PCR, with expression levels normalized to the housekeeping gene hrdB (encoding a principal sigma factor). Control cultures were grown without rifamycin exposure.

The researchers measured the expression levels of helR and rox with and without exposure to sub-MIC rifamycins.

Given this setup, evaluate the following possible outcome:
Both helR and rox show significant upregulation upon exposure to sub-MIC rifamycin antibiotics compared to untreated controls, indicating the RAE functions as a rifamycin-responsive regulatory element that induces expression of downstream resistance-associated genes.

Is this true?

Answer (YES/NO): YES